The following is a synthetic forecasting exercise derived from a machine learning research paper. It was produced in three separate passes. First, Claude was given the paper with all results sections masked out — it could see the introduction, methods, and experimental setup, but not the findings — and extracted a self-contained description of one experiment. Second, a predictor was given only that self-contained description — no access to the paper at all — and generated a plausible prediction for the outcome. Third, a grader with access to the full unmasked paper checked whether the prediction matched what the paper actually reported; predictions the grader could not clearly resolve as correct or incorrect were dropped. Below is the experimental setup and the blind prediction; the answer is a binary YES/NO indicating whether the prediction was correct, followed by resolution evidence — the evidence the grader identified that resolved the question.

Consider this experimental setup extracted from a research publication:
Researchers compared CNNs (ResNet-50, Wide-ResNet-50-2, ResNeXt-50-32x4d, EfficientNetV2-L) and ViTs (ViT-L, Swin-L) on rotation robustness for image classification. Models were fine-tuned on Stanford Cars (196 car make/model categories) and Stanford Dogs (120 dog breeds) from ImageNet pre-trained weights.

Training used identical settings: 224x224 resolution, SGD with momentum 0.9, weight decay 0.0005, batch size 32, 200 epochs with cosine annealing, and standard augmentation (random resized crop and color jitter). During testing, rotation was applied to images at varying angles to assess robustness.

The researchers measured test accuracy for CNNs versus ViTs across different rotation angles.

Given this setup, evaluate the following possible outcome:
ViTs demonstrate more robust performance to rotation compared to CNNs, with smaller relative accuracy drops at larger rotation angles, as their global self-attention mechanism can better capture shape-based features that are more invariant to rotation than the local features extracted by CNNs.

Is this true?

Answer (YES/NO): NO